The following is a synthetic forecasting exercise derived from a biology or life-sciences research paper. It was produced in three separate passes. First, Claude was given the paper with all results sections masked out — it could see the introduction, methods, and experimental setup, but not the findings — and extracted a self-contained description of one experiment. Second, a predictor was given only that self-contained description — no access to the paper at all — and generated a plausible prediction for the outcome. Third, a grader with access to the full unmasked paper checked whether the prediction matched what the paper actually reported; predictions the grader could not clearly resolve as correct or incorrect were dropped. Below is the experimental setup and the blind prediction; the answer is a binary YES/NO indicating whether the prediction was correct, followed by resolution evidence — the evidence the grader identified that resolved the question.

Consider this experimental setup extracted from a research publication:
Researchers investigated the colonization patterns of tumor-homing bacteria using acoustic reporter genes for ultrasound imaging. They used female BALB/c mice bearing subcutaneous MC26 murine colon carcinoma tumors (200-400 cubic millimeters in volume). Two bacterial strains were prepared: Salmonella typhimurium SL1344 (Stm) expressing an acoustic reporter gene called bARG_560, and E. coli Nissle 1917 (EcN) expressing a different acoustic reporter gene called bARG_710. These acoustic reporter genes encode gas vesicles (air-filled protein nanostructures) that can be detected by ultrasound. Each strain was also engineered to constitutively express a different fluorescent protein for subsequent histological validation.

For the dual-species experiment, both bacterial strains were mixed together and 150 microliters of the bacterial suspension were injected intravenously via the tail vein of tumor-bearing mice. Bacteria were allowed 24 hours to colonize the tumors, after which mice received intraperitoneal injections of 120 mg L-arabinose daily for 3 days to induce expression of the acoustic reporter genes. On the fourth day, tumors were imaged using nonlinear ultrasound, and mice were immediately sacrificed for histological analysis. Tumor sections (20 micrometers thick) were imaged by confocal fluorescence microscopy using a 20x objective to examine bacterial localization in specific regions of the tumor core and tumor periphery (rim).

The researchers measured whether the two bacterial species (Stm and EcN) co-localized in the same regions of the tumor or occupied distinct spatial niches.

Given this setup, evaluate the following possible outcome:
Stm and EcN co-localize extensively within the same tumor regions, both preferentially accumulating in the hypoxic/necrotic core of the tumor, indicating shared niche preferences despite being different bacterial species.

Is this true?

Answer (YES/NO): YES